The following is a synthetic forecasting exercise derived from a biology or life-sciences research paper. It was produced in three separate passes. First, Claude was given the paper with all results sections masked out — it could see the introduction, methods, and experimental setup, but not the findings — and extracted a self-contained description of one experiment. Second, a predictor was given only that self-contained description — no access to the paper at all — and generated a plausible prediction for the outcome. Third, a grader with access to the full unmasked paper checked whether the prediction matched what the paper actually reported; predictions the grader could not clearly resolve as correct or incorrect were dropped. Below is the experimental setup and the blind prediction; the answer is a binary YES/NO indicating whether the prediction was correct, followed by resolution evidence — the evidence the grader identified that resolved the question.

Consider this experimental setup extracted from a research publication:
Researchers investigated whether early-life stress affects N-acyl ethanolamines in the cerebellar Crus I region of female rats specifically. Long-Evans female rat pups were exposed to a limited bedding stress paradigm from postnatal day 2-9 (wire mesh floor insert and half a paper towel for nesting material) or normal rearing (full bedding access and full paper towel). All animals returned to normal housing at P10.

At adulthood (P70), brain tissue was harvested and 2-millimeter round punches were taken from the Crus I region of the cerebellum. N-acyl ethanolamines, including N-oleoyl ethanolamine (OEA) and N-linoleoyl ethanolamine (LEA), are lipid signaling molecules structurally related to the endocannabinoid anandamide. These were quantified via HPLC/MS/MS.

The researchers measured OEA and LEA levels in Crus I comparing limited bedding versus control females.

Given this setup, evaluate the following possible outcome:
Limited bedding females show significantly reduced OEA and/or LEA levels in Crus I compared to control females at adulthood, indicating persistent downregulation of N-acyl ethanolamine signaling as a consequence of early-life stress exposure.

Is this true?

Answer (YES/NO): NO